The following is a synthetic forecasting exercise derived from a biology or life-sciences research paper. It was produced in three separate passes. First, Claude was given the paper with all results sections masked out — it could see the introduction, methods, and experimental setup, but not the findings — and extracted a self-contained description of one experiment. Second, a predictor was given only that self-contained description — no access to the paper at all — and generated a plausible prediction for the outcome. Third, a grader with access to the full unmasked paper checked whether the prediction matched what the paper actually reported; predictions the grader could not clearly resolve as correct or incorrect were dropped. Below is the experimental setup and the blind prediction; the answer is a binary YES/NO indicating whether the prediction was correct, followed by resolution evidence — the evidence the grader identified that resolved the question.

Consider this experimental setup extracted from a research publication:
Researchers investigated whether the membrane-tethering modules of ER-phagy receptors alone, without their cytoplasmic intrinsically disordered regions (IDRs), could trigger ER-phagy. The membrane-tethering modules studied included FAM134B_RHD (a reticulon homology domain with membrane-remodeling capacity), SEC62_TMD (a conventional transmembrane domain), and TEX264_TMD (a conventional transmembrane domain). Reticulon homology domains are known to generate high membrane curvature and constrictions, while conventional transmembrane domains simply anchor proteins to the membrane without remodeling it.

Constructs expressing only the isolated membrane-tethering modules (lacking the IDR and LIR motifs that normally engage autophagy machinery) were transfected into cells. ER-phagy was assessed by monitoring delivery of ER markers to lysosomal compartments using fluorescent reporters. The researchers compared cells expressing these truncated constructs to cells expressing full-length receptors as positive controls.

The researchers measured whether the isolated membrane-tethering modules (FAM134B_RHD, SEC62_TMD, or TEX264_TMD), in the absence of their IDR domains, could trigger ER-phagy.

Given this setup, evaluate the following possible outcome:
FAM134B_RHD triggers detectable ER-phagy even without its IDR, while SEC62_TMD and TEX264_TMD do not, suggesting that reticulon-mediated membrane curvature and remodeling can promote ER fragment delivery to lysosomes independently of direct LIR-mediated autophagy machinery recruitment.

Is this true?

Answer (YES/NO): NO